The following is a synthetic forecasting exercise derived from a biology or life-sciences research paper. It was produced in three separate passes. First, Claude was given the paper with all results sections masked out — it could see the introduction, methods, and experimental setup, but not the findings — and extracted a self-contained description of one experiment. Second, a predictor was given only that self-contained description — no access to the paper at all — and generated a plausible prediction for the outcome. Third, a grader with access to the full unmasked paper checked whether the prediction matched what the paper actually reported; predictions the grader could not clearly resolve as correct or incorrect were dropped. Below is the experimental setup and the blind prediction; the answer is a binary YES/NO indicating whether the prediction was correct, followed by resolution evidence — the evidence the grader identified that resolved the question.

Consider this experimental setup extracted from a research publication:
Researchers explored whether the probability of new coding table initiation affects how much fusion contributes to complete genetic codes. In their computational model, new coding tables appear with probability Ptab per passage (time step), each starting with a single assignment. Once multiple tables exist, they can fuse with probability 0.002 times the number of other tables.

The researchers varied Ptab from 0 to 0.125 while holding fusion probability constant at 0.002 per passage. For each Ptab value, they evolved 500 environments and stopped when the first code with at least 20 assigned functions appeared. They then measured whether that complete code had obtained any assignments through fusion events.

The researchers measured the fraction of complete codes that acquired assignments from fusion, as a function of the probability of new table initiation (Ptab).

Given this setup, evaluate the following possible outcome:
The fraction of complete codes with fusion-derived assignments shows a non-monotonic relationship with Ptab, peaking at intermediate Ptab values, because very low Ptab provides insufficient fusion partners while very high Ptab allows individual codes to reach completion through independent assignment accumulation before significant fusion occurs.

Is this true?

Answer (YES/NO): NO